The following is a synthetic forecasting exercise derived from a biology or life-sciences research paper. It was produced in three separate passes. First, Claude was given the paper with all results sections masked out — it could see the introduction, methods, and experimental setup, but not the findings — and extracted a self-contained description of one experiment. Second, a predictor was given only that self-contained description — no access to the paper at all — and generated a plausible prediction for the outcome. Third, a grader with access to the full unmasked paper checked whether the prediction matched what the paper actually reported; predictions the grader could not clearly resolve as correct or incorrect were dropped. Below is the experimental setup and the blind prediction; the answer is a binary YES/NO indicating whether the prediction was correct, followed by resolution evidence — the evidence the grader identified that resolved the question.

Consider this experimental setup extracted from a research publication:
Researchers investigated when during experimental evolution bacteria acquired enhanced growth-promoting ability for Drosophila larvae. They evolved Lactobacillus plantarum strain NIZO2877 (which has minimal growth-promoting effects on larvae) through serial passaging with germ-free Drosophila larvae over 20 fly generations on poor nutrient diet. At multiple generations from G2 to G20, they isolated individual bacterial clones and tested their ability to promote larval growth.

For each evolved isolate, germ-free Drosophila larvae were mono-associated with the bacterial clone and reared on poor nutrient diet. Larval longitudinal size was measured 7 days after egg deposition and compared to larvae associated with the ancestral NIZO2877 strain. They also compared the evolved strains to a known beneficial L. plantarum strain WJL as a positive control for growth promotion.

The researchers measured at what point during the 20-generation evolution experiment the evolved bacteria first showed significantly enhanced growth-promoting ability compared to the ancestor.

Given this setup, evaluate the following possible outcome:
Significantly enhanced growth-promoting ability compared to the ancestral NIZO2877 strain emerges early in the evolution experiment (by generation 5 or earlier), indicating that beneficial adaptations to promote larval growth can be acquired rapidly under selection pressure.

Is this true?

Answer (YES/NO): YES